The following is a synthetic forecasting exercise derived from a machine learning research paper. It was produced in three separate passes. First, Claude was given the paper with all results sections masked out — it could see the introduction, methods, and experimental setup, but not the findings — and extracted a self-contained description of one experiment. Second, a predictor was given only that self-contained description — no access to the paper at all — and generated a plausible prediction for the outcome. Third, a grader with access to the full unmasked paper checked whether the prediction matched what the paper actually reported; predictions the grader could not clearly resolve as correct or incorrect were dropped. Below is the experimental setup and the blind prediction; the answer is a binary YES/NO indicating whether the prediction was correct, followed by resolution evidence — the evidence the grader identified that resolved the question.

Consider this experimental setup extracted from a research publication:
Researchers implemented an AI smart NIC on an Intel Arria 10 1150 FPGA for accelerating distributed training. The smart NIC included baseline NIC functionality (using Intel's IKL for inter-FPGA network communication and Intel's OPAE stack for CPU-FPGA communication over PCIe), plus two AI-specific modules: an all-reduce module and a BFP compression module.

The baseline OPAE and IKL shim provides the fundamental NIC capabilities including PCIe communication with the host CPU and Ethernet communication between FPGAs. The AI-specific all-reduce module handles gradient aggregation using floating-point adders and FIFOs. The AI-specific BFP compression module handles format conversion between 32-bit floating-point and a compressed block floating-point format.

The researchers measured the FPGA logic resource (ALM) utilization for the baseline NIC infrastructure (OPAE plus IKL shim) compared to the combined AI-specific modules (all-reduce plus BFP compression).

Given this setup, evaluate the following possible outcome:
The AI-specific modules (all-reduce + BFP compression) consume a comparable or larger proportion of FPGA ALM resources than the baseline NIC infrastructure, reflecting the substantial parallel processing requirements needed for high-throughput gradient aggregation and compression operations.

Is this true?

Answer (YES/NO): NO